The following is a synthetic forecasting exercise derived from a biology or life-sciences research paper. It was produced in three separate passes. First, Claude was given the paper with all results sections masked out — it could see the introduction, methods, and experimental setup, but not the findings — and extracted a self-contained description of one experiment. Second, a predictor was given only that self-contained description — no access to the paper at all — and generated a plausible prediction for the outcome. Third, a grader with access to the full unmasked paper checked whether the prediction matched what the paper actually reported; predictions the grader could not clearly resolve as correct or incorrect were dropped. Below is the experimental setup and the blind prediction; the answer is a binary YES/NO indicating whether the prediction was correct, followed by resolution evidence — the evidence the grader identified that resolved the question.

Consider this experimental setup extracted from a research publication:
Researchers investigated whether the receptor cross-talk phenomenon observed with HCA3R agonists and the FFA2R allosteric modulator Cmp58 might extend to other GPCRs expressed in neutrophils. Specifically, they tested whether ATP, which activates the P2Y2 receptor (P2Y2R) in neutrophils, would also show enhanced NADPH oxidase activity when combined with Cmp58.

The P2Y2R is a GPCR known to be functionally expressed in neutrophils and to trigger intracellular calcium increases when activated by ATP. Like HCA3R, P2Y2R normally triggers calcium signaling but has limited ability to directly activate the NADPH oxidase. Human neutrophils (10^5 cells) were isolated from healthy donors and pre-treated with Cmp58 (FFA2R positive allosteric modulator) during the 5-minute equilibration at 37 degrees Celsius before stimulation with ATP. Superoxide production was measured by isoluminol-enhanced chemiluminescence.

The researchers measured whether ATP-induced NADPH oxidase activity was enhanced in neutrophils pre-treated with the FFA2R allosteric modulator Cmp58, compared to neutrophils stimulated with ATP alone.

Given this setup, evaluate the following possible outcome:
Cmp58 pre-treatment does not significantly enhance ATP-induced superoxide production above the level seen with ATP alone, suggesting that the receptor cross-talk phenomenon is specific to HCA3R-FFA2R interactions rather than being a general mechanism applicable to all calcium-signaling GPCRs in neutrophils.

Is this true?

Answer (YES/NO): NO